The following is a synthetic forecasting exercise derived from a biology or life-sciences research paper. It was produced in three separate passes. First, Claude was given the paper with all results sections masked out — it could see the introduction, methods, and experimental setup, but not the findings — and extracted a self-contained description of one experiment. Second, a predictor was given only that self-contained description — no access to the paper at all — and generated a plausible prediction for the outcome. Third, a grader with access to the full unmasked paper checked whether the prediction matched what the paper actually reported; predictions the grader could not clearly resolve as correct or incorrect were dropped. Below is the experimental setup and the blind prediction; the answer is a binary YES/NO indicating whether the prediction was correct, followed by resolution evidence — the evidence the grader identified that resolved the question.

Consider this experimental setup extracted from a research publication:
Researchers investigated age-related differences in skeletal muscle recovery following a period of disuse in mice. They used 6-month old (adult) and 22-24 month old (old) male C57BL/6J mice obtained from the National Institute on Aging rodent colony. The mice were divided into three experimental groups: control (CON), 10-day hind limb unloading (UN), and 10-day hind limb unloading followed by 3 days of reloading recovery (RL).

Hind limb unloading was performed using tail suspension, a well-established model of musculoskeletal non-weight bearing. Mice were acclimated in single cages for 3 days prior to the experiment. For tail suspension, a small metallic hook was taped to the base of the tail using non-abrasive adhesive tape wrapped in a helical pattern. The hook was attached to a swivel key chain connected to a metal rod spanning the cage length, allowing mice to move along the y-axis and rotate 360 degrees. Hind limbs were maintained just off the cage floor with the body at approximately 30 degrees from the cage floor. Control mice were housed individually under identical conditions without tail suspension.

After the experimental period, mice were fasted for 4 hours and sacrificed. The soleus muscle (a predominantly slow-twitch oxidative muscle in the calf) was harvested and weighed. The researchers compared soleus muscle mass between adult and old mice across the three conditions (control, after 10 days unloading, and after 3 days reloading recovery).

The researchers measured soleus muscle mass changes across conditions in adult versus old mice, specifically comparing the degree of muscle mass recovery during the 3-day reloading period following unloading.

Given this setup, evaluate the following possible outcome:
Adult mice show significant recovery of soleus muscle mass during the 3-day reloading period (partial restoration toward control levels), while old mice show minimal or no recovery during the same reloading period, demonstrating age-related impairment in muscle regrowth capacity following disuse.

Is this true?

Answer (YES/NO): YES